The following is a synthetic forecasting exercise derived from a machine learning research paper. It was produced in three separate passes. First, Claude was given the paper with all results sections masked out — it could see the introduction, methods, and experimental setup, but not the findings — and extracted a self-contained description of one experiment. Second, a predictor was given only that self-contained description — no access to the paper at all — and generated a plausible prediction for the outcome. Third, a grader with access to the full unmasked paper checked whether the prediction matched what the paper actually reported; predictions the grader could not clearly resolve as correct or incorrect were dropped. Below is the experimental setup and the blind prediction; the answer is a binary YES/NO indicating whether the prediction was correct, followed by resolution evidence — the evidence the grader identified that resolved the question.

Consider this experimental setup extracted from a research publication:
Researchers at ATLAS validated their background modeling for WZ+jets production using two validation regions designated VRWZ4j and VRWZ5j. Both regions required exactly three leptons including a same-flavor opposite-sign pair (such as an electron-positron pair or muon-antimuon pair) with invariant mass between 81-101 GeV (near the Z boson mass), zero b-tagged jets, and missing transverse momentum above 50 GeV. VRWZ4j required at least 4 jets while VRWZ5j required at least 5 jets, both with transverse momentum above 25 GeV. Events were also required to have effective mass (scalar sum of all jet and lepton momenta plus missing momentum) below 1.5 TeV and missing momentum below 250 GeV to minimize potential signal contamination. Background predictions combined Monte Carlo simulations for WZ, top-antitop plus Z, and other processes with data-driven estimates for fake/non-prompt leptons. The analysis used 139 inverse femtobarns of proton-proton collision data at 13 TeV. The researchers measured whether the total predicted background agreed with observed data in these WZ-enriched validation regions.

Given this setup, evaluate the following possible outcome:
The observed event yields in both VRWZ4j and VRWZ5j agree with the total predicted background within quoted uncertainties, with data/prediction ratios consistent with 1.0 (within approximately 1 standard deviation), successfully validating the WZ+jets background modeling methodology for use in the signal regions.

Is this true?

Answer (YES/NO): YES